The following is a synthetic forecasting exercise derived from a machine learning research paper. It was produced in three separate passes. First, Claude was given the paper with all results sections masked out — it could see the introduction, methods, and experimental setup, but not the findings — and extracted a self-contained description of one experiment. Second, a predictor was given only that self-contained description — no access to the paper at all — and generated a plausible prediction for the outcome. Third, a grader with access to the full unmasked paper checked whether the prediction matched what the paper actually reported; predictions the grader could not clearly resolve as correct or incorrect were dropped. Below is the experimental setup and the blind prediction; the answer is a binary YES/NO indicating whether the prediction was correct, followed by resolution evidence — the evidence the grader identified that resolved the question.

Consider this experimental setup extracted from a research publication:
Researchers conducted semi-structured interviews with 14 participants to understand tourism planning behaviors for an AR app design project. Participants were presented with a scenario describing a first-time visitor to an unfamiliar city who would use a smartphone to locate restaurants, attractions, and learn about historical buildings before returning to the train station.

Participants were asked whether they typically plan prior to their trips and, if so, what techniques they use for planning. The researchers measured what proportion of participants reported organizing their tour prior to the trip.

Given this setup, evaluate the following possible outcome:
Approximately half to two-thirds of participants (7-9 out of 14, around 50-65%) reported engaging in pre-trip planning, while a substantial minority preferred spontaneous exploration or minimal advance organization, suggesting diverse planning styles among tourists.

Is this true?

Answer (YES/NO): NO